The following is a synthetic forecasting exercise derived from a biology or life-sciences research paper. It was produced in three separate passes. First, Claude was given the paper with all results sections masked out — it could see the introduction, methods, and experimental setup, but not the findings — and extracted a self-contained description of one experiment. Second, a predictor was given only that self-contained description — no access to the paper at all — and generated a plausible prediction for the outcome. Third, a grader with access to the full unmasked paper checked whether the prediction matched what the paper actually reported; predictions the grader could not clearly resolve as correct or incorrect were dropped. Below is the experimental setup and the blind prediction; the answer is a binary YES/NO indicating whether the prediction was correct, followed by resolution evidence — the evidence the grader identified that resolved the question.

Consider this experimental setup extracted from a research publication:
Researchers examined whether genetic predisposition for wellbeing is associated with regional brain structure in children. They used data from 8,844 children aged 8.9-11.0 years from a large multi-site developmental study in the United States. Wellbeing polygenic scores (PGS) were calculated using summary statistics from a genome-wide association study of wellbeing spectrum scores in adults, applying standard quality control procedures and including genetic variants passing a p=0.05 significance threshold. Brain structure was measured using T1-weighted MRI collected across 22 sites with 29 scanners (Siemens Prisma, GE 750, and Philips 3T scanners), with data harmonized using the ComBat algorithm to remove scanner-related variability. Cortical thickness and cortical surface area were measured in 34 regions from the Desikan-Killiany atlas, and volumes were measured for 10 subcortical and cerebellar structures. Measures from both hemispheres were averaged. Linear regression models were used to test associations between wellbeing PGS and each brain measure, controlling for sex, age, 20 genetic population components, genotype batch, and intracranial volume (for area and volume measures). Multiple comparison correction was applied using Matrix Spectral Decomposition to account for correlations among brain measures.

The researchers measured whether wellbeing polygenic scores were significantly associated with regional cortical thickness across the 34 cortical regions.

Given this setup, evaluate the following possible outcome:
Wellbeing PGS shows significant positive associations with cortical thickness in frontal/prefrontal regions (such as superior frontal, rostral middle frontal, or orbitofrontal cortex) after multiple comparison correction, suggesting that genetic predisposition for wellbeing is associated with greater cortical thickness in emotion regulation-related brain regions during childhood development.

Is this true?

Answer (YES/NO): NO